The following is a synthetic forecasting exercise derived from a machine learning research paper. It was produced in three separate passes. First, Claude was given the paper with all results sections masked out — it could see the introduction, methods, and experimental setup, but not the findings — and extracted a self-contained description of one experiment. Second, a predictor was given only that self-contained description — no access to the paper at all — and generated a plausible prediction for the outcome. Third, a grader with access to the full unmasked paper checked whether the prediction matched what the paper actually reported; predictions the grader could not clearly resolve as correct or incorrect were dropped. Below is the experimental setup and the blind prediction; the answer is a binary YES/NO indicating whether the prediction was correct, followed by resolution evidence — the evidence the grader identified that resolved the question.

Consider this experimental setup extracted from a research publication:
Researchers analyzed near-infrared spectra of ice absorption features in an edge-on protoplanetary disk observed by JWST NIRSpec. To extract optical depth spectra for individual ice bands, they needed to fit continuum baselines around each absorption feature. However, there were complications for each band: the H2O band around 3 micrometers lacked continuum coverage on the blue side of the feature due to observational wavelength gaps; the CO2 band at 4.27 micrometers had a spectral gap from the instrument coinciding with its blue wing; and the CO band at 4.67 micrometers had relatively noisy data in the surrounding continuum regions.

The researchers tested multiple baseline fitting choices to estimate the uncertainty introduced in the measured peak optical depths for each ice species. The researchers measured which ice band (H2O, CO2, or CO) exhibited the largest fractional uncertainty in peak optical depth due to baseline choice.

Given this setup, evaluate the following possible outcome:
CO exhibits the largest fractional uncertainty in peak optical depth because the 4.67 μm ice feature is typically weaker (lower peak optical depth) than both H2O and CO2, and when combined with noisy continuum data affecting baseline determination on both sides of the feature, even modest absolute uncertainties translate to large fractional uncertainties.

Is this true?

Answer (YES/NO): NO